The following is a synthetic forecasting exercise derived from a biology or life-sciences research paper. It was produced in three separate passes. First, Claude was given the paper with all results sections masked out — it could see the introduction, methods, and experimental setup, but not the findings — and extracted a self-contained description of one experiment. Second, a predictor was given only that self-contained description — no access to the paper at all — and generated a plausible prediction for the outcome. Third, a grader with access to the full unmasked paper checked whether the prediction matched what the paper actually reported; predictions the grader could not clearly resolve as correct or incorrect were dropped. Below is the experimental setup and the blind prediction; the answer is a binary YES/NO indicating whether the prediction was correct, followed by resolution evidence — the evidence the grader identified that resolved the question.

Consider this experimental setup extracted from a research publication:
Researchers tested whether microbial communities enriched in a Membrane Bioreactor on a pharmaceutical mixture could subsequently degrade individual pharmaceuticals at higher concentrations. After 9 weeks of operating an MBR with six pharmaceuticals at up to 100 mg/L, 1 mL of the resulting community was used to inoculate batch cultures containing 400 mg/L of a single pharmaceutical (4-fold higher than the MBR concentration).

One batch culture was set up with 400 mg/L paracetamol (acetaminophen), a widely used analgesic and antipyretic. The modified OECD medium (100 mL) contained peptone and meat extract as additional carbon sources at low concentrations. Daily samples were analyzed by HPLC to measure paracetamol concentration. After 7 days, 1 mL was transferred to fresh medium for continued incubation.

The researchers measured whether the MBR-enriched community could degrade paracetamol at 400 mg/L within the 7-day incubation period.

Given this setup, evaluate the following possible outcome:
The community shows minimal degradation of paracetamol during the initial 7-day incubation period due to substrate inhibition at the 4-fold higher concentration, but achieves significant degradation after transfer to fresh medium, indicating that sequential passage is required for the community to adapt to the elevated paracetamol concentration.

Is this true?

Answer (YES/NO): NO